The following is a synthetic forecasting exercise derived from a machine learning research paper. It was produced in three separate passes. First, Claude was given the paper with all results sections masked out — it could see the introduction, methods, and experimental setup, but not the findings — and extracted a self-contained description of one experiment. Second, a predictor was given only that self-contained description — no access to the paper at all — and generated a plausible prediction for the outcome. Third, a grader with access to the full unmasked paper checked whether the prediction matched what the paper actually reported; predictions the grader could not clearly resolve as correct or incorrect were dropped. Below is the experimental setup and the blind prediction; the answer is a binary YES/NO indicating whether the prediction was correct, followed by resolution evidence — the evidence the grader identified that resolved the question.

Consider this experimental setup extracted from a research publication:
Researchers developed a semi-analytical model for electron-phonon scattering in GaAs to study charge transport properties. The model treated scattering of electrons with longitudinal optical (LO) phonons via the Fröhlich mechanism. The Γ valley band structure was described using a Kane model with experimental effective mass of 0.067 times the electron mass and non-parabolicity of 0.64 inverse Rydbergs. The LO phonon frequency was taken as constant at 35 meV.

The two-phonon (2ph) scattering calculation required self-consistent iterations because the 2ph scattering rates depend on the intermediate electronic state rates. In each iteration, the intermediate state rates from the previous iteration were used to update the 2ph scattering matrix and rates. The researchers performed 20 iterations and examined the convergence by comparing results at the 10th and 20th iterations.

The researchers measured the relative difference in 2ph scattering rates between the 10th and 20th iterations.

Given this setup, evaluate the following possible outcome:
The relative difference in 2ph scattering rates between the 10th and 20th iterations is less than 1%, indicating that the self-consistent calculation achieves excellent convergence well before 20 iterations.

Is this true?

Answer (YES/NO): YES